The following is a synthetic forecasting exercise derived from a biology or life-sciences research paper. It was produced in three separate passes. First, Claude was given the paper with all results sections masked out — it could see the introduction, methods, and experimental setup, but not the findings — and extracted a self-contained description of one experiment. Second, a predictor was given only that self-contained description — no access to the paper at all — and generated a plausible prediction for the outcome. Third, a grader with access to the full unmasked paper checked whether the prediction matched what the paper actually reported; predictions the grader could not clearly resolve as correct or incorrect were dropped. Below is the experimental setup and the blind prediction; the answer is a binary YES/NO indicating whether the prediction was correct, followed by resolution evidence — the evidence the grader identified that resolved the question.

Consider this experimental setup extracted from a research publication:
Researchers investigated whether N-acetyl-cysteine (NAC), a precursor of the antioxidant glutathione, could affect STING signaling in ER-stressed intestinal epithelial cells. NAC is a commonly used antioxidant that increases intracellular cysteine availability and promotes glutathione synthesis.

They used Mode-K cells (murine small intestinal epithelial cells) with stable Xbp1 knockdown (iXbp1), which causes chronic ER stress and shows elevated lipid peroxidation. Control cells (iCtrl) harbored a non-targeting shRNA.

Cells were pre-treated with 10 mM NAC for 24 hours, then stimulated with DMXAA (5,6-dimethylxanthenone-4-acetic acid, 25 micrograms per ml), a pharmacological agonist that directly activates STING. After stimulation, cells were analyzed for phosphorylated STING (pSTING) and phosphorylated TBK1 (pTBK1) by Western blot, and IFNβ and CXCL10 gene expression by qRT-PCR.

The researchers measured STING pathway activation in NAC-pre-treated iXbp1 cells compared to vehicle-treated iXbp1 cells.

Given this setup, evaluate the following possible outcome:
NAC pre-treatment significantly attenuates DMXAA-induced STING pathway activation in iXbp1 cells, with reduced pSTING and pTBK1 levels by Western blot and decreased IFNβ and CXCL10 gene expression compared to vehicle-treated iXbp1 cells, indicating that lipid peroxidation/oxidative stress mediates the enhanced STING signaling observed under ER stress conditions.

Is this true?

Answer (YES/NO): NO